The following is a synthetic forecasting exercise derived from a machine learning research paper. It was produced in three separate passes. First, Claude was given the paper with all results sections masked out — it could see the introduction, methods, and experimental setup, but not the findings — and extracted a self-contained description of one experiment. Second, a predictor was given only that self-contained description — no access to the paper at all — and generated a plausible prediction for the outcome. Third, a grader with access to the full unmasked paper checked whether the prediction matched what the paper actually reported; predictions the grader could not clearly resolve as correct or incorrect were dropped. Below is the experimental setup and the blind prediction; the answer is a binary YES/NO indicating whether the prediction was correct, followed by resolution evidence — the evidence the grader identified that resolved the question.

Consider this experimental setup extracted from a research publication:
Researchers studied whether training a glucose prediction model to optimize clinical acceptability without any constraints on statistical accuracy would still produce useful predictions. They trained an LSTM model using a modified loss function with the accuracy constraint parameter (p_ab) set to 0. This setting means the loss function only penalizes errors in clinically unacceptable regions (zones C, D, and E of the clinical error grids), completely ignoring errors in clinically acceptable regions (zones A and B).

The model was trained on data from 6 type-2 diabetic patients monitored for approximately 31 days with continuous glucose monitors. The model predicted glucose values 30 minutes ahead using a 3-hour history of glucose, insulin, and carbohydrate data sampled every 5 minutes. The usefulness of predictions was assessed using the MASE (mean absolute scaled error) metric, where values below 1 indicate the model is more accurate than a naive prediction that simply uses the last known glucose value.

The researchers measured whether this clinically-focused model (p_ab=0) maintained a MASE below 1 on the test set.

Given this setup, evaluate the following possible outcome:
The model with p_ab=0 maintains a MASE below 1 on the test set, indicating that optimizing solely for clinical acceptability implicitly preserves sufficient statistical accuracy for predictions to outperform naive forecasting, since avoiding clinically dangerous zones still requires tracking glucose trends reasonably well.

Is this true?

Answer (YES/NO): NO